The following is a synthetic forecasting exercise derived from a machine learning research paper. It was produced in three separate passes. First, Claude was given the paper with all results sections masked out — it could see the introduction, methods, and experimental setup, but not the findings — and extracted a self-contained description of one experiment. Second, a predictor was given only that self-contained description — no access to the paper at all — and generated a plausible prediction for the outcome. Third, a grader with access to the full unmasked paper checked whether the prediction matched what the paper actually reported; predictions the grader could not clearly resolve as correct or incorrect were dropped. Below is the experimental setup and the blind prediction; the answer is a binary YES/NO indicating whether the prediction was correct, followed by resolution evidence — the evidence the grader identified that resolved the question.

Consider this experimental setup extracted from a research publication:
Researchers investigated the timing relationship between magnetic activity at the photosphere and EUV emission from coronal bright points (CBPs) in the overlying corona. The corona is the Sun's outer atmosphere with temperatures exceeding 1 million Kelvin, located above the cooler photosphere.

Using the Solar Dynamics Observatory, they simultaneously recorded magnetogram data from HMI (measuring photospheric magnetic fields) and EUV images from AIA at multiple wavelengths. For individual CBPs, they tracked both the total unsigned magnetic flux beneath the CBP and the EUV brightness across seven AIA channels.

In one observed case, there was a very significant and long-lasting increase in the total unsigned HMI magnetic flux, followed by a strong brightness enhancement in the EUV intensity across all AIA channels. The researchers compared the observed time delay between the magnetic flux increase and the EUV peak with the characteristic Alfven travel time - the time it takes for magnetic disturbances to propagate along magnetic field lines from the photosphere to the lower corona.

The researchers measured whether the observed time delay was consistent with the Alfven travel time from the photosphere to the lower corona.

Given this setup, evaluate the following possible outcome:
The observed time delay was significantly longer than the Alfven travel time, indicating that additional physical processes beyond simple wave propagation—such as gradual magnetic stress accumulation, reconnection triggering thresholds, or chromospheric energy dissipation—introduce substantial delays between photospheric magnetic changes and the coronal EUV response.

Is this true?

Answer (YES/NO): NO